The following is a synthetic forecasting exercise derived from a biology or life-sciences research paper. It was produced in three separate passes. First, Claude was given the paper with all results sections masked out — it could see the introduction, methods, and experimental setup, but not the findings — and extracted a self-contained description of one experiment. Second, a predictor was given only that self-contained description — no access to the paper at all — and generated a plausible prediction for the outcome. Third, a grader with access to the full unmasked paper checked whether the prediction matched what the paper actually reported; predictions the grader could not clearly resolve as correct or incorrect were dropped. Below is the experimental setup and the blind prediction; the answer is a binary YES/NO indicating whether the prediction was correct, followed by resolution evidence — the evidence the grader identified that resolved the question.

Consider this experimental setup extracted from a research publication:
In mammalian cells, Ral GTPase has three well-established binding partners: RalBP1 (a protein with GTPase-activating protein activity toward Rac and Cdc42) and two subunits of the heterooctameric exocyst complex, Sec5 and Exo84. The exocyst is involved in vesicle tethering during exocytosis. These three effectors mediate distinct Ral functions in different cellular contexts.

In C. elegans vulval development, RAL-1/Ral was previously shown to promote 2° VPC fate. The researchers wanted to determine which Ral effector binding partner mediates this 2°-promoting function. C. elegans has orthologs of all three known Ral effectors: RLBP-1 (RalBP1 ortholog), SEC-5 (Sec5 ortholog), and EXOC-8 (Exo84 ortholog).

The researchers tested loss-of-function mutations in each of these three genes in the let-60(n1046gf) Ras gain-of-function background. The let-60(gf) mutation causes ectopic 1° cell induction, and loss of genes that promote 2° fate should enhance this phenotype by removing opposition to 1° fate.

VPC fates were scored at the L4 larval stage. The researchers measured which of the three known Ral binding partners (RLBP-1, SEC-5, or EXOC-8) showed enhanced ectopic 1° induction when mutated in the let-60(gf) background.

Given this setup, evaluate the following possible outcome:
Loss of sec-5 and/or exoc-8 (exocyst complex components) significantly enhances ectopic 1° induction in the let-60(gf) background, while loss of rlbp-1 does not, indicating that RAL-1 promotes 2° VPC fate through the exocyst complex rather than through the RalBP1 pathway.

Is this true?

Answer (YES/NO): NO